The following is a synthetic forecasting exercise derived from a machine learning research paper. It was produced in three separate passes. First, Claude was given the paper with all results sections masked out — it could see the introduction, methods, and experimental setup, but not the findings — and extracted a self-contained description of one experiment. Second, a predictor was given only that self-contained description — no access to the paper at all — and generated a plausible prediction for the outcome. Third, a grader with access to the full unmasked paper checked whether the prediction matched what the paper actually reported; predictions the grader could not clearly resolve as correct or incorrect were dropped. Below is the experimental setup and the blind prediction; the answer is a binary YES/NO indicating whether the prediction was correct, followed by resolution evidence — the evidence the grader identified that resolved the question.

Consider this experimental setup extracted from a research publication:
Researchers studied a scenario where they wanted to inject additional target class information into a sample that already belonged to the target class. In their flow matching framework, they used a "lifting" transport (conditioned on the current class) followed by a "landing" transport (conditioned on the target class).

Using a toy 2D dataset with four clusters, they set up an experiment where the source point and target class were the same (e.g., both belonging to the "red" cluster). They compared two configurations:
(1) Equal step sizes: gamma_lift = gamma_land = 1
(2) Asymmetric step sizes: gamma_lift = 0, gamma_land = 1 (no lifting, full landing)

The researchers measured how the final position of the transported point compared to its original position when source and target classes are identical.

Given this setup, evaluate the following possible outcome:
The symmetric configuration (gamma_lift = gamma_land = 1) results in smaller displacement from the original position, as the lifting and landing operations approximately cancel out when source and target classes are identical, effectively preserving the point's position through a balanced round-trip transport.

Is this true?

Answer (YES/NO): YES